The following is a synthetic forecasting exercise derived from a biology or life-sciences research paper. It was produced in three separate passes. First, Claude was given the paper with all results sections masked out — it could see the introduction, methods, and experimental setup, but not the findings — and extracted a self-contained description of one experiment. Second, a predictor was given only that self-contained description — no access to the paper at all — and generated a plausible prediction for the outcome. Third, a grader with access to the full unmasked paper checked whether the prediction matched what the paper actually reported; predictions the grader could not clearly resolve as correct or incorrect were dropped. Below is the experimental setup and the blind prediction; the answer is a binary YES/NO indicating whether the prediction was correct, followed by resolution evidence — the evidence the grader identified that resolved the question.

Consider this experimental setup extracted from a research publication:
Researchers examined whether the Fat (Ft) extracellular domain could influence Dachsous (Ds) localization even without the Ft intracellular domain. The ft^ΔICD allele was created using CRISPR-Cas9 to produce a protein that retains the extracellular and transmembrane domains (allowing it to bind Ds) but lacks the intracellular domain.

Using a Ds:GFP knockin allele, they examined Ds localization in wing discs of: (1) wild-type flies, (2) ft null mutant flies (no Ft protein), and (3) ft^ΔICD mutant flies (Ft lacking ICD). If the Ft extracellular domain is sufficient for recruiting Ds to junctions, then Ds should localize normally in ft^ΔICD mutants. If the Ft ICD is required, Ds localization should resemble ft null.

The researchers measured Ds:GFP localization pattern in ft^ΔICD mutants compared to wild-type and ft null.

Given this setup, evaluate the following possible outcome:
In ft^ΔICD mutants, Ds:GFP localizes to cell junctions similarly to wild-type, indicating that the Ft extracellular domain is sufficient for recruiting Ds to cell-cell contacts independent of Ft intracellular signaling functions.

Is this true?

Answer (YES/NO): YES